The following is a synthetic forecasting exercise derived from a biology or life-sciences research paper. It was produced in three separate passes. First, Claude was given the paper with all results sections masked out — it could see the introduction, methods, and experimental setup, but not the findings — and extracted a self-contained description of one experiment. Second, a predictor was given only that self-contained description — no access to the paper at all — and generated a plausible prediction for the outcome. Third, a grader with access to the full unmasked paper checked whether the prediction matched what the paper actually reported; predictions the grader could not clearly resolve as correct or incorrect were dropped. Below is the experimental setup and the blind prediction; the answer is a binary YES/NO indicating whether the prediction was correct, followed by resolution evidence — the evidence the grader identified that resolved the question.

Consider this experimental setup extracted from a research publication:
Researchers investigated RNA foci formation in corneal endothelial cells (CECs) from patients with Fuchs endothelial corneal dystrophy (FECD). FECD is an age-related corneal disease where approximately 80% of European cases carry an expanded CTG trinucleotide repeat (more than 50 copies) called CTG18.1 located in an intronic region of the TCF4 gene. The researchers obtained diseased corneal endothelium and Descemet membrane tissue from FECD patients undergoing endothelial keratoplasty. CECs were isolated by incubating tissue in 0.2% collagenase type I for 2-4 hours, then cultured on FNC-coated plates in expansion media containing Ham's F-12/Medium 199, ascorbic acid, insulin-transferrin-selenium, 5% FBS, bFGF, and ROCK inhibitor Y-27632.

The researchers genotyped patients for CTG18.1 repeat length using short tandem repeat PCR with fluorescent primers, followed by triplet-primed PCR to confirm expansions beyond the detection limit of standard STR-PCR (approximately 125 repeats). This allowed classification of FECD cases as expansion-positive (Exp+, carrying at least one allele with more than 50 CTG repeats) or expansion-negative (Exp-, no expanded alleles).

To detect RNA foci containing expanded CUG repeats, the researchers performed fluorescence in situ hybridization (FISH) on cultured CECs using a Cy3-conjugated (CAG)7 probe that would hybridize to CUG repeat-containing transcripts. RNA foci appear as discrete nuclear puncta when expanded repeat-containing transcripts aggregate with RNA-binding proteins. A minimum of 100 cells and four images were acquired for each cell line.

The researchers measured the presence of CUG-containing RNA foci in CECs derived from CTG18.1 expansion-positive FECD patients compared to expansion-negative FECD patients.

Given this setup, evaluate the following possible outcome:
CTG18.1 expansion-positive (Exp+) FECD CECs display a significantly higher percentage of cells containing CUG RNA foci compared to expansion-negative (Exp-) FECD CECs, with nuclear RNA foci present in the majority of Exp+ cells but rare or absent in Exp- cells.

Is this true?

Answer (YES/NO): YES